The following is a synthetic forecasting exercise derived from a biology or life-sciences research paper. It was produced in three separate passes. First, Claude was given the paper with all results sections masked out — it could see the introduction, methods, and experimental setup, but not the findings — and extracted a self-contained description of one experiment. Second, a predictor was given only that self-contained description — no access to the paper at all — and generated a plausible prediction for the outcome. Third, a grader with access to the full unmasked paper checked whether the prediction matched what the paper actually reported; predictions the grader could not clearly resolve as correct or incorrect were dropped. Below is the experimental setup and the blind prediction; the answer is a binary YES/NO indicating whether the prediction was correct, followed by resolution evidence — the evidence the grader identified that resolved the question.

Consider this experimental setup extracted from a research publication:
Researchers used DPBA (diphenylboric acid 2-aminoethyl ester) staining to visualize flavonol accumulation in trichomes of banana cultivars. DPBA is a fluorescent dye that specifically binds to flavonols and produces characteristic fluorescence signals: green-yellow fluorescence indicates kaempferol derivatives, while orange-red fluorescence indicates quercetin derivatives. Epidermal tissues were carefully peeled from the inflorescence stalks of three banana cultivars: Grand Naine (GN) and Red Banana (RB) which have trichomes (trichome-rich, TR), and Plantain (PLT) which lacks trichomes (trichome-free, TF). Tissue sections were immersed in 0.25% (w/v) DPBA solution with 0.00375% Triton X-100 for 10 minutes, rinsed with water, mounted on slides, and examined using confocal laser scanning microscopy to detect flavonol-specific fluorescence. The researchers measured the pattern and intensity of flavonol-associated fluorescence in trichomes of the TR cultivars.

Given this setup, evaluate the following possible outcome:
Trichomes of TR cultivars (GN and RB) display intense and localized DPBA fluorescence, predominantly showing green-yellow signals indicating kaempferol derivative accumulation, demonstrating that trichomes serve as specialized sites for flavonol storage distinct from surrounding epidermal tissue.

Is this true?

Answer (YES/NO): YES